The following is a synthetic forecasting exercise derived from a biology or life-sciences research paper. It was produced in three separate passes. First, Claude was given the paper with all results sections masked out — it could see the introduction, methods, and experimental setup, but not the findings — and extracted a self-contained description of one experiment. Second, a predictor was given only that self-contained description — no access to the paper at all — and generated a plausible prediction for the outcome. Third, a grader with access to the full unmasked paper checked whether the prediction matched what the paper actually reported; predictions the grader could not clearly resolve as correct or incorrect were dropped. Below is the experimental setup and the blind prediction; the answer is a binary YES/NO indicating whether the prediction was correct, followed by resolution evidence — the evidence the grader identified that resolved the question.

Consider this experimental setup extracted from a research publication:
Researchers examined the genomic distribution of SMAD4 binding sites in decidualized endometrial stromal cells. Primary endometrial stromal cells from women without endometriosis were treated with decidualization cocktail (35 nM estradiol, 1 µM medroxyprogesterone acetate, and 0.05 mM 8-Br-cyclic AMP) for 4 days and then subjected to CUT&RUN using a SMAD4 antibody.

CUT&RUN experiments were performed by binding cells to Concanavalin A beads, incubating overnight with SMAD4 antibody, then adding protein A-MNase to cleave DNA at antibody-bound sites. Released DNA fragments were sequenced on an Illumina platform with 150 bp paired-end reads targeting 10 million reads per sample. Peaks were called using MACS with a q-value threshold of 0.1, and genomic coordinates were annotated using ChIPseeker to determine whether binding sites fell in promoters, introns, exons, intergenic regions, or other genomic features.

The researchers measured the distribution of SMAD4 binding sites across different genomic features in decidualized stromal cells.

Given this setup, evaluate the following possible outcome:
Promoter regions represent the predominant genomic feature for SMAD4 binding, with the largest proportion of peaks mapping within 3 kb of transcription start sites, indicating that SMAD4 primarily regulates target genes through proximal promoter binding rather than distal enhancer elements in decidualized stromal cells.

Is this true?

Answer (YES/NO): YES